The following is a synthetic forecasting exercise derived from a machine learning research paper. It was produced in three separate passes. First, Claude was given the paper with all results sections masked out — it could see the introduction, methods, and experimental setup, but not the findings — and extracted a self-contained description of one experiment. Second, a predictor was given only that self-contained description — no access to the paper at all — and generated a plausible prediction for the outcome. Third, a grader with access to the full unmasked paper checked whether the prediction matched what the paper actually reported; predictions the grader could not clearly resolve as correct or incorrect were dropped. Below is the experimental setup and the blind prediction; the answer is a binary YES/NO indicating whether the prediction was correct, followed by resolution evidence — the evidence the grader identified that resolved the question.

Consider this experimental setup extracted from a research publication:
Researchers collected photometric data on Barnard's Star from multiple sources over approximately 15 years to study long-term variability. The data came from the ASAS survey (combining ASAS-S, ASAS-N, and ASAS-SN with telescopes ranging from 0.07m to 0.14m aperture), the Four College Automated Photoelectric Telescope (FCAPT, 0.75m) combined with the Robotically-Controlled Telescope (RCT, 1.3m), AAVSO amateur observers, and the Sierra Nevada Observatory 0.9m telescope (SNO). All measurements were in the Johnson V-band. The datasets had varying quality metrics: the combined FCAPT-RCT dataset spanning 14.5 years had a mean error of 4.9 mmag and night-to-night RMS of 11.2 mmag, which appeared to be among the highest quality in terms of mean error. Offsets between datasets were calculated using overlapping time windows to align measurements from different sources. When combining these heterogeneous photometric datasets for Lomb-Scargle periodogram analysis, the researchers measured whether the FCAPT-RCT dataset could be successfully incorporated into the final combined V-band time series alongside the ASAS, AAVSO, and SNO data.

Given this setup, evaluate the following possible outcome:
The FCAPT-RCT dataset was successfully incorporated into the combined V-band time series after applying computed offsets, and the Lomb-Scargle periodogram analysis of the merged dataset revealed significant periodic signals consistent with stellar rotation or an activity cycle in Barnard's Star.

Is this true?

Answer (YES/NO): YES